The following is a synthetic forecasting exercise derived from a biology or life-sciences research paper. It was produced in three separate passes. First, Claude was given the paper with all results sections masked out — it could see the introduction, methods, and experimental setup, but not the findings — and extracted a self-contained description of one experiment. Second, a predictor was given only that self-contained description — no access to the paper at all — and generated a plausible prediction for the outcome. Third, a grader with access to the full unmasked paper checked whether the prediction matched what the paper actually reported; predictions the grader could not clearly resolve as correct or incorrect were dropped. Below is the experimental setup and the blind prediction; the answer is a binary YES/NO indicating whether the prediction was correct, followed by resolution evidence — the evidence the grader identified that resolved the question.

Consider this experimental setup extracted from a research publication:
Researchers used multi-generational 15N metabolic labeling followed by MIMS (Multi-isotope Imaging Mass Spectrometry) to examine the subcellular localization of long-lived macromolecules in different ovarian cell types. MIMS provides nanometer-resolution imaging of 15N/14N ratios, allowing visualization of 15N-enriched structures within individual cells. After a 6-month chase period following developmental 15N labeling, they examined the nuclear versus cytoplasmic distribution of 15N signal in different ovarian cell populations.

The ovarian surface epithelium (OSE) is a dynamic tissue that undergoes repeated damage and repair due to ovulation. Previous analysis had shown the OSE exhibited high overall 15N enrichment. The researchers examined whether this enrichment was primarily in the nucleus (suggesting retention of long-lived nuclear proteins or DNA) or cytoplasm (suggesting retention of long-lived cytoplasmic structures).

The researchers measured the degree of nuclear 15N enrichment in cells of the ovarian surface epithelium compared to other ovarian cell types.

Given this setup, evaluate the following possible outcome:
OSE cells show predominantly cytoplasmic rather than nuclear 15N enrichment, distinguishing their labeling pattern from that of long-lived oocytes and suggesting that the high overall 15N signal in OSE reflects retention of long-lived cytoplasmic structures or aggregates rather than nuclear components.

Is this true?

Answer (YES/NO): NO